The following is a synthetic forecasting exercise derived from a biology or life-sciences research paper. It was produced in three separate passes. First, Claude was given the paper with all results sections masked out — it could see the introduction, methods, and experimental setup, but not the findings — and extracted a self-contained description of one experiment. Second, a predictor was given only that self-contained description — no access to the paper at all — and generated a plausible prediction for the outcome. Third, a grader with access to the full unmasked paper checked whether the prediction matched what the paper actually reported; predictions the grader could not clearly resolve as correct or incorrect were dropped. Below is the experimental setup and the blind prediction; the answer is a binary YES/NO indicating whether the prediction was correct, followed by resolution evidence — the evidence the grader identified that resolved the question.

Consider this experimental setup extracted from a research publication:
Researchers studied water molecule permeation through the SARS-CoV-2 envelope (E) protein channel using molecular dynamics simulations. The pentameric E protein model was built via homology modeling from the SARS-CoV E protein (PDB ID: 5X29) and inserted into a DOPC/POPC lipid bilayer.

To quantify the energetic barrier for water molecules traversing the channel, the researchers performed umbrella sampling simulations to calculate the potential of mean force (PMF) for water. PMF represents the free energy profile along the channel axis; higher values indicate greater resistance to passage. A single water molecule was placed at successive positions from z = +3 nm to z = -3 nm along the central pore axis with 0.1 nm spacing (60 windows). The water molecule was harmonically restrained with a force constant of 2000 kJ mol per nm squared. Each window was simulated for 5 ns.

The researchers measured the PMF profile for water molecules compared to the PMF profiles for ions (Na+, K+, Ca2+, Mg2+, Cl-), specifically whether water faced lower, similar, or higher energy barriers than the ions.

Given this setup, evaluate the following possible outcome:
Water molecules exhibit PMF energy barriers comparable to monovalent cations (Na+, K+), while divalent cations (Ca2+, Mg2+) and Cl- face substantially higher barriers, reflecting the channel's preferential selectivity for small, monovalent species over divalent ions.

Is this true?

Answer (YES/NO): NO